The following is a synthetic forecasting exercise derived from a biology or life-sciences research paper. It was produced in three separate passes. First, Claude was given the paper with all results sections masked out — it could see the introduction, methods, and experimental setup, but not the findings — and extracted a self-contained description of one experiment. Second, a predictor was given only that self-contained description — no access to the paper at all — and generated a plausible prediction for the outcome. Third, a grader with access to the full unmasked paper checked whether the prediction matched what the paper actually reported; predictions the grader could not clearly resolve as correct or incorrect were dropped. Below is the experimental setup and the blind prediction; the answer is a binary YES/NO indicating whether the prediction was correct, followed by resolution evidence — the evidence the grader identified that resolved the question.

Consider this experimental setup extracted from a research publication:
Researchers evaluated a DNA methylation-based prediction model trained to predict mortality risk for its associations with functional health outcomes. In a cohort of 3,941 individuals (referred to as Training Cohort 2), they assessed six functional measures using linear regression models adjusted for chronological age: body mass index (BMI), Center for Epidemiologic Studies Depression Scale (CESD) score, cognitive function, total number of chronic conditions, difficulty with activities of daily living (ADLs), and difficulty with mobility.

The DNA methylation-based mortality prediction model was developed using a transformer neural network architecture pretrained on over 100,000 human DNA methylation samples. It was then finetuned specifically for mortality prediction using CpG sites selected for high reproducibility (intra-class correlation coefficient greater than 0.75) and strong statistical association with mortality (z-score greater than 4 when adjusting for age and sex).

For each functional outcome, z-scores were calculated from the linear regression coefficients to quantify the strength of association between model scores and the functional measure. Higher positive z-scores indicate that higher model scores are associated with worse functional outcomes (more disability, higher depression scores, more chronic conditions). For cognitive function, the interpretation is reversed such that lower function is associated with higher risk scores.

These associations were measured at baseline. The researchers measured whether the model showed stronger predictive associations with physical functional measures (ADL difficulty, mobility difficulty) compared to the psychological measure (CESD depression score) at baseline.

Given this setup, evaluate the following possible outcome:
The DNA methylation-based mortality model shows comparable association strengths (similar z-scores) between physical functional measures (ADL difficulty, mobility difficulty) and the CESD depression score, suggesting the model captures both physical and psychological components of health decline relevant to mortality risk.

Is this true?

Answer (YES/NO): NO